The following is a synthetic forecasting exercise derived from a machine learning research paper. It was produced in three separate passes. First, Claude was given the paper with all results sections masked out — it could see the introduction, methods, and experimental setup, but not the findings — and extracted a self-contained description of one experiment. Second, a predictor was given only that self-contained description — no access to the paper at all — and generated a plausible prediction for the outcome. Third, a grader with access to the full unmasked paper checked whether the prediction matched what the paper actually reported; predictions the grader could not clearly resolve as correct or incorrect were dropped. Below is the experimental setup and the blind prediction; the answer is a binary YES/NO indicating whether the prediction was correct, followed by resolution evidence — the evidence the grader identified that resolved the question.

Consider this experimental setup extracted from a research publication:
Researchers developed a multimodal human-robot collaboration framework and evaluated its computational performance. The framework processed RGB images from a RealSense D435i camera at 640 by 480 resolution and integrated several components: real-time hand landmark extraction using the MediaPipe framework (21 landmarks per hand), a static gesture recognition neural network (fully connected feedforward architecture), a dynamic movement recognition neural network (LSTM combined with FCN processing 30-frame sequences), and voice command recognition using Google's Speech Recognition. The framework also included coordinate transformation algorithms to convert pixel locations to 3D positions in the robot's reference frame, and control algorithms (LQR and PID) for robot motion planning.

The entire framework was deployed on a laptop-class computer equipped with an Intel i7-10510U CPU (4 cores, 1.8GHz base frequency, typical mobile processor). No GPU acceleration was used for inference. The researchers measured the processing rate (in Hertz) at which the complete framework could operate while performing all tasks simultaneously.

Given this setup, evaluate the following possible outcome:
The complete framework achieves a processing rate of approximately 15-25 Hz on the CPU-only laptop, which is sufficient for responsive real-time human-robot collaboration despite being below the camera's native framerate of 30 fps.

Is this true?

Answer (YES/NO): YES